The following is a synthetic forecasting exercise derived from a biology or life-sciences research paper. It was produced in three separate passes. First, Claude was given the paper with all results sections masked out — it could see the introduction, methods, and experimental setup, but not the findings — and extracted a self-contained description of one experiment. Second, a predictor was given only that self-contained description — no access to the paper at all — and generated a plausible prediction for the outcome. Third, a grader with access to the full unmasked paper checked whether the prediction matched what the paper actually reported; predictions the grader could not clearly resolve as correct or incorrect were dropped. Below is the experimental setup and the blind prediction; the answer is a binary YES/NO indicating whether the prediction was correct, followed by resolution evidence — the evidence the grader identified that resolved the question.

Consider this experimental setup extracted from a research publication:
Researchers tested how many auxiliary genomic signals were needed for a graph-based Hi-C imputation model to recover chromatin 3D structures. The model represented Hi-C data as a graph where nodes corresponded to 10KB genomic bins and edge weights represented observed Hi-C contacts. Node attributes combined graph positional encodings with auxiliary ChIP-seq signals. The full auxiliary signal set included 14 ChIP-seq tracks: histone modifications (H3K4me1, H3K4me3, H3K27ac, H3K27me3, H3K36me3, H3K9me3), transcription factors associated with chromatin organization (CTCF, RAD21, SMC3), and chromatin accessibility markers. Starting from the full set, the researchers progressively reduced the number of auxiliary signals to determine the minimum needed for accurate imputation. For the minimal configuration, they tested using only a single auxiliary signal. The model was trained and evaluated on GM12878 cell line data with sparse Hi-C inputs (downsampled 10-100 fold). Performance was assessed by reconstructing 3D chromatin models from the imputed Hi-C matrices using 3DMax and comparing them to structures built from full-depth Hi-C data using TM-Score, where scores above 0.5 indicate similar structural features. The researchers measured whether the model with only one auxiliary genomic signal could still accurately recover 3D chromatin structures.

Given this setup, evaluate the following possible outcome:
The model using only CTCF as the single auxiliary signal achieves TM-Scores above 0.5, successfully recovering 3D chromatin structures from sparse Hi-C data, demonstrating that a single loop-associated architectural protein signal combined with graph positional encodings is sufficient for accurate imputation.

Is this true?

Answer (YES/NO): NO